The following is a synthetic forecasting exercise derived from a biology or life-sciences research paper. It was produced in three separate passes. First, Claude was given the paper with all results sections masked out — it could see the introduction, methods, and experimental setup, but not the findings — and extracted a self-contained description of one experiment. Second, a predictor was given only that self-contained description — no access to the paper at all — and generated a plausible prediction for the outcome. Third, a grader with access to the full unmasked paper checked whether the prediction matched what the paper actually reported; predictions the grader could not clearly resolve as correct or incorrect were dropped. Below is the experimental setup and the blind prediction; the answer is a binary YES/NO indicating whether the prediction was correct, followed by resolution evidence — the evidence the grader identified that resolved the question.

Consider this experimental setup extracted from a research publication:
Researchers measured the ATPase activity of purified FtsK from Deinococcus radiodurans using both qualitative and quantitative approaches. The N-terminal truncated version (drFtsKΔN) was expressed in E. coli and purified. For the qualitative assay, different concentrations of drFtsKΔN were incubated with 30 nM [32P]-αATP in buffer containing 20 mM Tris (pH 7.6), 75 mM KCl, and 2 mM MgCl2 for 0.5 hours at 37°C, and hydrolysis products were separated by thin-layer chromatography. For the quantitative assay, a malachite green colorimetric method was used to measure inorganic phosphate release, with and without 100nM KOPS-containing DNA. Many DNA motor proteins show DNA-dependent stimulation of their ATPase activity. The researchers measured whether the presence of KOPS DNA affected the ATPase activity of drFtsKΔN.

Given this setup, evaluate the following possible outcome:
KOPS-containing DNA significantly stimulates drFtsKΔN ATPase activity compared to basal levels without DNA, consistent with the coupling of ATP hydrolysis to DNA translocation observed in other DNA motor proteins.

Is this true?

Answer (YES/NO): NO